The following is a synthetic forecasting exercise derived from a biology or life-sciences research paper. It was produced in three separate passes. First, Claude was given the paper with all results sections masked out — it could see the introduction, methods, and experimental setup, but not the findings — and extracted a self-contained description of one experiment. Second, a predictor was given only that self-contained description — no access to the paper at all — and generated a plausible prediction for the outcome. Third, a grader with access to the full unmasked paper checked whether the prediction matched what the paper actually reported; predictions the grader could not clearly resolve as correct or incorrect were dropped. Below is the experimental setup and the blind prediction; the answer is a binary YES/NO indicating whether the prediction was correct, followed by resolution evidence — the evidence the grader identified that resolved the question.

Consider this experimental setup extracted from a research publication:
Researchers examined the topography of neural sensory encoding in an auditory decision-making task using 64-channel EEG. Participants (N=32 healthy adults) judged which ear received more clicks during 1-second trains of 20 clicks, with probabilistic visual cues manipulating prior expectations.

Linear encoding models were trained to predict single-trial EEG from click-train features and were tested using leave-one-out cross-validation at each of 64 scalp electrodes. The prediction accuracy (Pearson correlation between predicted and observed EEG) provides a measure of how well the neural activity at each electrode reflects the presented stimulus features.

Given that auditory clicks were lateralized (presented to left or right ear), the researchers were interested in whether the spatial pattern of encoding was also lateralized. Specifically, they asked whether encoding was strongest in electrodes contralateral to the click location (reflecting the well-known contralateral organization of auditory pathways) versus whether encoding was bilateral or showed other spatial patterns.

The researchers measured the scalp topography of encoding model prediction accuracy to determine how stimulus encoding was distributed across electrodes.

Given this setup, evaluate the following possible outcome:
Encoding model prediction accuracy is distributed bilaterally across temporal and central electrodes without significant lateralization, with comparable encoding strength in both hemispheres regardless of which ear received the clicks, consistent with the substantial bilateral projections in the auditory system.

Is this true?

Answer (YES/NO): NO